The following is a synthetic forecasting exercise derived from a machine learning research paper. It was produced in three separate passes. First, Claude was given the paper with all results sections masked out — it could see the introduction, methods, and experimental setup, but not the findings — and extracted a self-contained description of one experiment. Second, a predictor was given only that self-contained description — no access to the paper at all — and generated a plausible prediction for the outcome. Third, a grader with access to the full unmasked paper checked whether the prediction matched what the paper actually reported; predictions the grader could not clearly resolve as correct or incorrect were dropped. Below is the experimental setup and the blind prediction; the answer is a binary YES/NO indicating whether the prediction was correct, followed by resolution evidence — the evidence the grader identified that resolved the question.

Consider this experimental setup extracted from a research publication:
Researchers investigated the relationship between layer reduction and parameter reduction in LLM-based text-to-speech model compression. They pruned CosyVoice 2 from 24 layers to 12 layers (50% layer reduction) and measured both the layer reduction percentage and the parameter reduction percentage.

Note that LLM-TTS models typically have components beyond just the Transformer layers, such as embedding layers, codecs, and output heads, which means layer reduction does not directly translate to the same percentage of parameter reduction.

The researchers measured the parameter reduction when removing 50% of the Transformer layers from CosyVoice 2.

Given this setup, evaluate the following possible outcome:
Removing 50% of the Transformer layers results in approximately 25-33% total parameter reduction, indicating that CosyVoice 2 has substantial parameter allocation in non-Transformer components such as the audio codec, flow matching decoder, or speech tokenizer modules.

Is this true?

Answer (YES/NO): NO